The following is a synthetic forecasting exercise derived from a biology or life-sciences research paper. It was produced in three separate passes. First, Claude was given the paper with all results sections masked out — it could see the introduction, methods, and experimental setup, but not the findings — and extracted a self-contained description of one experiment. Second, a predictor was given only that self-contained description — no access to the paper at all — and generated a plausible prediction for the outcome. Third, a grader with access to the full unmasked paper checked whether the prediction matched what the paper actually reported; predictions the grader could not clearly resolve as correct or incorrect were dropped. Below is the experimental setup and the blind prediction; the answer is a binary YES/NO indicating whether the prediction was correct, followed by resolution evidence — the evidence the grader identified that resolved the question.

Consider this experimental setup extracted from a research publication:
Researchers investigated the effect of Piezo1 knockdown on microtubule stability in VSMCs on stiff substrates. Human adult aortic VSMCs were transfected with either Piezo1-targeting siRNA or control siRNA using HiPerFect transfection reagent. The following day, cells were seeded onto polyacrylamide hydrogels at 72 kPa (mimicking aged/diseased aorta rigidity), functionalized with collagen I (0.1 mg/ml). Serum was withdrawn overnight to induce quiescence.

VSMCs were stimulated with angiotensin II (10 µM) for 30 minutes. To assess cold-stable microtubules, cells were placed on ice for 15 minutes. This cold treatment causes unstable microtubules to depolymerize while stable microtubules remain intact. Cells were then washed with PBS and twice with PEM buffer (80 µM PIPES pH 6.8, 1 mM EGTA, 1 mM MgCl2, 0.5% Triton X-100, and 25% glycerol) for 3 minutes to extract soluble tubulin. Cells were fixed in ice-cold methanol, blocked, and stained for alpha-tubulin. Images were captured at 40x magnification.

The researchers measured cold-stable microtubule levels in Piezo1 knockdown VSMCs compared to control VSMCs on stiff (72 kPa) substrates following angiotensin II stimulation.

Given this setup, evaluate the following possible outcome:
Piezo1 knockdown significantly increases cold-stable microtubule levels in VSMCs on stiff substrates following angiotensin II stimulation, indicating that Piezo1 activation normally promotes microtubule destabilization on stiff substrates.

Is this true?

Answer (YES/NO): YES